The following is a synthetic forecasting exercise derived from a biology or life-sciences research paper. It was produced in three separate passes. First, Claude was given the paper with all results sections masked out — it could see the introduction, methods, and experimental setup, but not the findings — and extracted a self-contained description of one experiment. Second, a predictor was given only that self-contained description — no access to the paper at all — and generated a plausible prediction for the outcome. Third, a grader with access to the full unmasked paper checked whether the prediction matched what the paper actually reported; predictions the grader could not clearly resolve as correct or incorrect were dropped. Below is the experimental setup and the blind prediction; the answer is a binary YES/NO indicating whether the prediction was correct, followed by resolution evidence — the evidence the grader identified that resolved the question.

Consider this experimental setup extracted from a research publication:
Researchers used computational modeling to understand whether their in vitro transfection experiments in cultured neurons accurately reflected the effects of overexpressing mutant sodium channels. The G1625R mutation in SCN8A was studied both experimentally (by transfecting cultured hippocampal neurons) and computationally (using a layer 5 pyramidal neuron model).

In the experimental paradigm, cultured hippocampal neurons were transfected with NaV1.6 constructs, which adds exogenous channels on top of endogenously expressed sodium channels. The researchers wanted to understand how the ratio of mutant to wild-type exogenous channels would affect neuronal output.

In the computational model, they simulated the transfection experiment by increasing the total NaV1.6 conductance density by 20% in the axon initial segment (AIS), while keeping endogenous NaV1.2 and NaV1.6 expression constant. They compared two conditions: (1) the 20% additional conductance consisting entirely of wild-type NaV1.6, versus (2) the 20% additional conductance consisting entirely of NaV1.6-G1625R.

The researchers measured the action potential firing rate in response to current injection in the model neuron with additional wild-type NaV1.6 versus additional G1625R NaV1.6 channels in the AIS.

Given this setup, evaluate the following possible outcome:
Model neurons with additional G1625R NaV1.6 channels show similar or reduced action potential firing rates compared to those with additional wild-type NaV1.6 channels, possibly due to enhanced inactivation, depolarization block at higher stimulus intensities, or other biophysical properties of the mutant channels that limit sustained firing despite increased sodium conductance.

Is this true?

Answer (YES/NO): YES